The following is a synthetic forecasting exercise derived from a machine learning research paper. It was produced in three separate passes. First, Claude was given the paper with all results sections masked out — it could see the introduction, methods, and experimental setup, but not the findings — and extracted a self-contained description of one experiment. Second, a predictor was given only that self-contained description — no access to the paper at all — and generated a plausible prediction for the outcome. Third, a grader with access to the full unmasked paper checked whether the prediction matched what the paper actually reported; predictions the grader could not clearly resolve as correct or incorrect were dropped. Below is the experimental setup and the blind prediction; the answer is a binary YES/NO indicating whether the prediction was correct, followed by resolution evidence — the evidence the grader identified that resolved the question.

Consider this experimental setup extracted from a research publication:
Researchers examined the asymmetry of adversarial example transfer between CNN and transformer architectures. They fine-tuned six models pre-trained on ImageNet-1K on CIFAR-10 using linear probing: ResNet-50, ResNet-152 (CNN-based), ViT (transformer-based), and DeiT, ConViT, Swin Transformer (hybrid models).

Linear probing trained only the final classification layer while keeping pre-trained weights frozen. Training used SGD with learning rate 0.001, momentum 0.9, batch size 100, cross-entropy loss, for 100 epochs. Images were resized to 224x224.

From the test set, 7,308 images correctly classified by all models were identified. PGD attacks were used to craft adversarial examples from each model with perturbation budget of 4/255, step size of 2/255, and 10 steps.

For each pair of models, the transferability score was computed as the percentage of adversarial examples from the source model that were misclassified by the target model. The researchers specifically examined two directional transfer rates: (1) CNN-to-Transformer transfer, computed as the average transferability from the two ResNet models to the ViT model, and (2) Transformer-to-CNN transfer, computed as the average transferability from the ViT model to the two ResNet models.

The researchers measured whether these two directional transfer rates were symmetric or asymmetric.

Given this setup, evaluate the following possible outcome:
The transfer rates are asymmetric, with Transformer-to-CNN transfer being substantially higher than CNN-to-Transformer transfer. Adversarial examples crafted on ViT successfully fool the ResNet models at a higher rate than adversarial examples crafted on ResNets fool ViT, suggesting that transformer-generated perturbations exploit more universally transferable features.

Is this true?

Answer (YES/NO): YES